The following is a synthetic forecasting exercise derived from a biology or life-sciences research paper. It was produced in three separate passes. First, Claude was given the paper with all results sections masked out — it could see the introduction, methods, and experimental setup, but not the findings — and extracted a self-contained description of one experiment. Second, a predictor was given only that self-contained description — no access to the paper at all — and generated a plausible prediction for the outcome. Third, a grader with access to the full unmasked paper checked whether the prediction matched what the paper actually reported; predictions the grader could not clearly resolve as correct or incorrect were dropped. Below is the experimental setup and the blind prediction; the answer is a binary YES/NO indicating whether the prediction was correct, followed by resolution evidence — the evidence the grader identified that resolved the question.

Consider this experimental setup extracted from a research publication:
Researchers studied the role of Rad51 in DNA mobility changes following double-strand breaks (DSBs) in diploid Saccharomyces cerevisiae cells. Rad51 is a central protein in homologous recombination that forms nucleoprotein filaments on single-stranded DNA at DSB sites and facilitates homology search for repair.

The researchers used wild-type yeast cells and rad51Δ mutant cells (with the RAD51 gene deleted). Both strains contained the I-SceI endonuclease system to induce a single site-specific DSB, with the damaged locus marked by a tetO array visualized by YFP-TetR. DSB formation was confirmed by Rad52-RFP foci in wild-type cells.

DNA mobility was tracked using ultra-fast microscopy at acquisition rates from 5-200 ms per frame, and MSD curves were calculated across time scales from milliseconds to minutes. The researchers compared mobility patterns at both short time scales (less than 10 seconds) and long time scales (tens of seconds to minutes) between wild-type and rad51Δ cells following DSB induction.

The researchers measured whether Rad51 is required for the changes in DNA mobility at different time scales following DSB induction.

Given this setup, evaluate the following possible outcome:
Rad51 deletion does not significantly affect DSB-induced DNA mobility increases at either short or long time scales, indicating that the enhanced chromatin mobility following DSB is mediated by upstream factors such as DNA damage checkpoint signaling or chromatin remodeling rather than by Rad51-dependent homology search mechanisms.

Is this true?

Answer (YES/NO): NO